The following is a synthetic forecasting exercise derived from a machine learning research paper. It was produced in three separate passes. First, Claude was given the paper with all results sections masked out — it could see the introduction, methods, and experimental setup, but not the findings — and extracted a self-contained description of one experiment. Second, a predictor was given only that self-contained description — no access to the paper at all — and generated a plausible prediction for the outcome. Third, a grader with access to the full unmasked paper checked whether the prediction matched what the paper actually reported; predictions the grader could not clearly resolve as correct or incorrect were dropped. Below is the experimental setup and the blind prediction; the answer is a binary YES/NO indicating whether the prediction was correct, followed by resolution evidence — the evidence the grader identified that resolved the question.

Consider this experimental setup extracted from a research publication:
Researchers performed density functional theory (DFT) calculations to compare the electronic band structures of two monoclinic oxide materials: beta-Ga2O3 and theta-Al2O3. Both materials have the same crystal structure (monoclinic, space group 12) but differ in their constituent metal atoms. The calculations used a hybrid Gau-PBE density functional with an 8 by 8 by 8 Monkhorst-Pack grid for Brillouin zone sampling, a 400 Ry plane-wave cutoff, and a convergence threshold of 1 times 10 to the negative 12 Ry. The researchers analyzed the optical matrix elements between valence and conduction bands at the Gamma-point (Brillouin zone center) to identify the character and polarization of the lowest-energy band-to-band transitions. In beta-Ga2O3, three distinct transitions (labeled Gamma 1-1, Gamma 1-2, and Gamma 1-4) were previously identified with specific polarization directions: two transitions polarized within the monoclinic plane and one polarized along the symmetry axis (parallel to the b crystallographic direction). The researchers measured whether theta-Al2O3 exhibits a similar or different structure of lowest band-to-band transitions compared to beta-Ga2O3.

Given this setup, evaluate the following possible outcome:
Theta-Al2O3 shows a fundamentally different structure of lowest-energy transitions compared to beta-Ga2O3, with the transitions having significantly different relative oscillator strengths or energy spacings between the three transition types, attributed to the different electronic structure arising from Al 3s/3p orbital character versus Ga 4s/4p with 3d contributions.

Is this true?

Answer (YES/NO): NO